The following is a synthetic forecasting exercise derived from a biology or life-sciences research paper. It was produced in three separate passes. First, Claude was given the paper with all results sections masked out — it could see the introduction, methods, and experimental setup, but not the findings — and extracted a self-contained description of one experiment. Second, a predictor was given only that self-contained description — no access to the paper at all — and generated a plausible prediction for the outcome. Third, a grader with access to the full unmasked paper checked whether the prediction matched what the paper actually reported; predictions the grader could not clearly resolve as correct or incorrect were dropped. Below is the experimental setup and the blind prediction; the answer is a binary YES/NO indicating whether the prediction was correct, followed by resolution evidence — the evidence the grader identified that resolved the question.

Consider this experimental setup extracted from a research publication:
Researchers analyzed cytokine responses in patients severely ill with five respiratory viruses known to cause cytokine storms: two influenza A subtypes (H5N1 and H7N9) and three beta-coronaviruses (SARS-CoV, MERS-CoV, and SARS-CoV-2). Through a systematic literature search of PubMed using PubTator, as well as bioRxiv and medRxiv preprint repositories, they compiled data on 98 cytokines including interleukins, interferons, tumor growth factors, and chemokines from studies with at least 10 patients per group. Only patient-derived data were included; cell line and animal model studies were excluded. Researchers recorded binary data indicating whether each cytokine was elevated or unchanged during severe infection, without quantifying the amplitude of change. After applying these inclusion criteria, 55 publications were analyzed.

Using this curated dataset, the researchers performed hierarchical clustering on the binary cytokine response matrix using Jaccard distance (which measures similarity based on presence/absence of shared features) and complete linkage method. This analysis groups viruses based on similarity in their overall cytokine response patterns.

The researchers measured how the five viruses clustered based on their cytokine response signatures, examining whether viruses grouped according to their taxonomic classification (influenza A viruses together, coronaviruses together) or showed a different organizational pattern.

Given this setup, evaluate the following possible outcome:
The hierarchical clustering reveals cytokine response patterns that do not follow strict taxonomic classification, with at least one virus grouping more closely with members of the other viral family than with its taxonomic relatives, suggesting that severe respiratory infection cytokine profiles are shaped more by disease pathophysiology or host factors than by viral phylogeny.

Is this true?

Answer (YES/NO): YES